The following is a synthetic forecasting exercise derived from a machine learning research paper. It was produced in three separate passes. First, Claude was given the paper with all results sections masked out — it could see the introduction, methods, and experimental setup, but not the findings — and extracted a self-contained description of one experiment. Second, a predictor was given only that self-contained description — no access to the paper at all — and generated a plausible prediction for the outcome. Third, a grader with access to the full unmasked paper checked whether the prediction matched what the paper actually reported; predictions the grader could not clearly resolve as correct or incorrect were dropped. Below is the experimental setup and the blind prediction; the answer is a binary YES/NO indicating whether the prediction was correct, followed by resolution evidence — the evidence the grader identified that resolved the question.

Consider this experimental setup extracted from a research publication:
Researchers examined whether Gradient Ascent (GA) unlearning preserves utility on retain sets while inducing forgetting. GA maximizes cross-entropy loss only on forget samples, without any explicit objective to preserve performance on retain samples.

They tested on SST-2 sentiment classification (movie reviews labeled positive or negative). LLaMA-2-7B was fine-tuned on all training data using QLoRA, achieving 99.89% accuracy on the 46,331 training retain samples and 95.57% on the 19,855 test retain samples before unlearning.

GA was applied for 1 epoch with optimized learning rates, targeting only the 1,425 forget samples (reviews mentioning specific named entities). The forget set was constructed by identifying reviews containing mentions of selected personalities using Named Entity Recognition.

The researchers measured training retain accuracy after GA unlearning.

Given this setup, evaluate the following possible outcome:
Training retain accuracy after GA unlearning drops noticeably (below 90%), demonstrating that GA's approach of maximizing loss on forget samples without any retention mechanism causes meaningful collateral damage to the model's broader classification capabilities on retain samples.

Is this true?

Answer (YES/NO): YES